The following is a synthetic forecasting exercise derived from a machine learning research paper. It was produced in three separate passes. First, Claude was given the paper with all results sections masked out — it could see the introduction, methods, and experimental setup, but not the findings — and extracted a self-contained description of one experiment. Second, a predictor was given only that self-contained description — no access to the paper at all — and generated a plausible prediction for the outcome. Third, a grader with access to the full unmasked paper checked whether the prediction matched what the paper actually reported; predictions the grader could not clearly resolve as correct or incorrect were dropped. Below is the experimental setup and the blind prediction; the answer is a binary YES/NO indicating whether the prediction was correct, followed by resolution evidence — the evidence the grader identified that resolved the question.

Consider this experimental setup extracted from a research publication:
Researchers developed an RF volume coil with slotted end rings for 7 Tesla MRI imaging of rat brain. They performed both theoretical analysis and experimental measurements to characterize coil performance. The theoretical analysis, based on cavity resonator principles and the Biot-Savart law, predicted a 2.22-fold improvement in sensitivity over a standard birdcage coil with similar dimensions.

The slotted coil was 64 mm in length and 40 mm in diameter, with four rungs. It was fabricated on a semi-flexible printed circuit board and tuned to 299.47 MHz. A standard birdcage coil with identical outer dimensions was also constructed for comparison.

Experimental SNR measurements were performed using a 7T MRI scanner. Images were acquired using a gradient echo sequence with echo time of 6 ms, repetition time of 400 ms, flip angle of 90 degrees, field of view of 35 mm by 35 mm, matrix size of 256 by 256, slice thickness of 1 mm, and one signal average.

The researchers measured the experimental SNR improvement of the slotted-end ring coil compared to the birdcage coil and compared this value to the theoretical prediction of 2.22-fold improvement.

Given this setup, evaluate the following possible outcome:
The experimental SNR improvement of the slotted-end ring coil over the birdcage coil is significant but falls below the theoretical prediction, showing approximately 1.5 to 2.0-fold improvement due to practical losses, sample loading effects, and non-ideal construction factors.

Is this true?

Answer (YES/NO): NO